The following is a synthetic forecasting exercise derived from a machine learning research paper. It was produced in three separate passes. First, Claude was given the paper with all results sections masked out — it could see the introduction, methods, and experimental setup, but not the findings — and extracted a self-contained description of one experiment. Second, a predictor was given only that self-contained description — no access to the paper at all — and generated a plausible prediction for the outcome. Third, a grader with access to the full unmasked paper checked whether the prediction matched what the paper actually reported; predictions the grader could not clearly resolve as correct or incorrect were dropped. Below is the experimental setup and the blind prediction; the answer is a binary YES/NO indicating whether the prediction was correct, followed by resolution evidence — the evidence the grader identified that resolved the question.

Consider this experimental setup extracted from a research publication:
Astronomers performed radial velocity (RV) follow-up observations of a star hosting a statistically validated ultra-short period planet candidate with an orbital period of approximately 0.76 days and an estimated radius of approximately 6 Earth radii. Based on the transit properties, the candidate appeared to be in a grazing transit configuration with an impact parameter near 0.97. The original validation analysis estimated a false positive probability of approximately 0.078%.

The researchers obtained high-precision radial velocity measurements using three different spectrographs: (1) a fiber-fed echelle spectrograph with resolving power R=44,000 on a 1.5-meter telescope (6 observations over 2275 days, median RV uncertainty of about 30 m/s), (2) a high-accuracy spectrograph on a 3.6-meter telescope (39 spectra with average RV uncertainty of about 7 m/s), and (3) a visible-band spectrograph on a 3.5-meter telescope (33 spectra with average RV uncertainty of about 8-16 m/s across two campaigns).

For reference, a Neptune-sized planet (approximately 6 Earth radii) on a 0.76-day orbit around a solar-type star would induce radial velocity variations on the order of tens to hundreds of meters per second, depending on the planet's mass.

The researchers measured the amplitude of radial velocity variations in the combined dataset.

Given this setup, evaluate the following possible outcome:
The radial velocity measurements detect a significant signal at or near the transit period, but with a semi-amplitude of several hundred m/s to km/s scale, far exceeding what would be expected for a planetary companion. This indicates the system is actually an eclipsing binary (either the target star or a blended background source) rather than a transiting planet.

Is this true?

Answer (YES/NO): NO